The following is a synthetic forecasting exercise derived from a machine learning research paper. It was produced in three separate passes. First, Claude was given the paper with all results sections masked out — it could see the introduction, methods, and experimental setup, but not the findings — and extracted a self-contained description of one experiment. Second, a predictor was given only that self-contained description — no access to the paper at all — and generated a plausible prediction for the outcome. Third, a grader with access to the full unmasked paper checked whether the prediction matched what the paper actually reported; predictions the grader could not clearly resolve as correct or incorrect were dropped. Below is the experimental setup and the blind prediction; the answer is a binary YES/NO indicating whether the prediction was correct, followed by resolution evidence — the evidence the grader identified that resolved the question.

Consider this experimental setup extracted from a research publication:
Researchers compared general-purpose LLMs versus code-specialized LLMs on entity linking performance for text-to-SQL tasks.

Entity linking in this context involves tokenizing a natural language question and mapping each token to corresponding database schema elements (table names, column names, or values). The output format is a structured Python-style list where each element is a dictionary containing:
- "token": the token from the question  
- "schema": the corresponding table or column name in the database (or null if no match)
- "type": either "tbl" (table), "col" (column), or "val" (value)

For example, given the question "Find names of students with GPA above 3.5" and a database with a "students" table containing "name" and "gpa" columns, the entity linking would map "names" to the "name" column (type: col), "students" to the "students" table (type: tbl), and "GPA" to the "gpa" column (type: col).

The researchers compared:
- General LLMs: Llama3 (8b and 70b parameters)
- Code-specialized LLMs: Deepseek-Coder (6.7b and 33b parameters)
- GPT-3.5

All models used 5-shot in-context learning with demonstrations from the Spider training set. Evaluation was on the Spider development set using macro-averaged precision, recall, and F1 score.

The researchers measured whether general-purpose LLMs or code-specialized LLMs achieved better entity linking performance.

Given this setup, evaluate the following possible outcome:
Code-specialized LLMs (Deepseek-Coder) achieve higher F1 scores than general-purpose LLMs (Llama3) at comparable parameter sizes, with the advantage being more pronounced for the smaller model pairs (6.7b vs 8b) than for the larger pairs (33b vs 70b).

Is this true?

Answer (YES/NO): NO